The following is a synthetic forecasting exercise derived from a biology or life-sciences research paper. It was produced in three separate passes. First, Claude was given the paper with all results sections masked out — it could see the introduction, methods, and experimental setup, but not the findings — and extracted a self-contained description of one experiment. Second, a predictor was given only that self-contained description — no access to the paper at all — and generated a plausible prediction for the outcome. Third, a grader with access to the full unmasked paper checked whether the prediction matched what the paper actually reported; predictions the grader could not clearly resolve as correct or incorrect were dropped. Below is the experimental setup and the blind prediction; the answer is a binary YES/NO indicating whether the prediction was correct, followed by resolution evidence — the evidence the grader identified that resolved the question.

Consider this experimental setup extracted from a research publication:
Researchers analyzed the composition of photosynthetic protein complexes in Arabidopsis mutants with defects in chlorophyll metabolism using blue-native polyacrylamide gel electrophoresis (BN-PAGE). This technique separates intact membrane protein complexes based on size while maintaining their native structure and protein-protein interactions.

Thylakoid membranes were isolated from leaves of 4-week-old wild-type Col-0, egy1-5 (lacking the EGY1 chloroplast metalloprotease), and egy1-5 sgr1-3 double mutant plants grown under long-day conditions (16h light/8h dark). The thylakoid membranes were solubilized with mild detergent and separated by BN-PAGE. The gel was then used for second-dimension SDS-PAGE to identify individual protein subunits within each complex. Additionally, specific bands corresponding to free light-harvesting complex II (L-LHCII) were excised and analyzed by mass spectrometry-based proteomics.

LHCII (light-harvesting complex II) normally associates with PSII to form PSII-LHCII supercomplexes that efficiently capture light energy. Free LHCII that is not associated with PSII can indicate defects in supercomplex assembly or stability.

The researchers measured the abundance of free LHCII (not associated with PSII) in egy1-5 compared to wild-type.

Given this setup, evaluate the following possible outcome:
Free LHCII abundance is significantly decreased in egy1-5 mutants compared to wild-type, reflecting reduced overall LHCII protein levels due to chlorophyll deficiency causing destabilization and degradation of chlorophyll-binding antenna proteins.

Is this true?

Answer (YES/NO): YES